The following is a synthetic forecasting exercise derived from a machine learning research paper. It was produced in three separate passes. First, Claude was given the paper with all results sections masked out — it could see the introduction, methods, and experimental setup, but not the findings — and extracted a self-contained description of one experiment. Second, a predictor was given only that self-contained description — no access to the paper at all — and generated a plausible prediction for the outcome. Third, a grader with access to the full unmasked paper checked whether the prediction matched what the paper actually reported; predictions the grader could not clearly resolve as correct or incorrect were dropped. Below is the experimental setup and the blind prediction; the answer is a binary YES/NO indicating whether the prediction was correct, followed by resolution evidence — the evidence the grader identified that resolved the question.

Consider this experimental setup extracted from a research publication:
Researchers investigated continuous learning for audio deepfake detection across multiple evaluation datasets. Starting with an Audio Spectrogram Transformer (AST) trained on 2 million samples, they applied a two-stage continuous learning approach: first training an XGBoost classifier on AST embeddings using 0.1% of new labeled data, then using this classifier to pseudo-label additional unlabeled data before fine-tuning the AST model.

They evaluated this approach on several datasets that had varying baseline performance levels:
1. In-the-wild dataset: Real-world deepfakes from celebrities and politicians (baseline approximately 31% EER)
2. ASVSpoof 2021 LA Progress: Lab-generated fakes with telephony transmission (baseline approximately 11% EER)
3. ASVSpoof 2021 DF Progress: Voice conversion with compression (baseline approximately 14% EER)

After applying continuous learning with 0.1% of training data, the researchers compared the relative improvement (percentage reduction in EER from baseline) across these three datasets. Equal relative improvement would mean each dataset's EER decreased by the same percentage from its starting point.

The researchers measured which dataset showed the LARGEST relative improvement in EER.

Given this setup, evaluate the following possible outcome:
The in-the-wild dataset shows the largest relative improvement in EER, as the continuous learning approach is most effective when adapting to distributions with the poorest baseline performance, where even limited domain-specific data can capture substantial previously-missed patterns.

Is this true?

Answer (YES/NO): NO